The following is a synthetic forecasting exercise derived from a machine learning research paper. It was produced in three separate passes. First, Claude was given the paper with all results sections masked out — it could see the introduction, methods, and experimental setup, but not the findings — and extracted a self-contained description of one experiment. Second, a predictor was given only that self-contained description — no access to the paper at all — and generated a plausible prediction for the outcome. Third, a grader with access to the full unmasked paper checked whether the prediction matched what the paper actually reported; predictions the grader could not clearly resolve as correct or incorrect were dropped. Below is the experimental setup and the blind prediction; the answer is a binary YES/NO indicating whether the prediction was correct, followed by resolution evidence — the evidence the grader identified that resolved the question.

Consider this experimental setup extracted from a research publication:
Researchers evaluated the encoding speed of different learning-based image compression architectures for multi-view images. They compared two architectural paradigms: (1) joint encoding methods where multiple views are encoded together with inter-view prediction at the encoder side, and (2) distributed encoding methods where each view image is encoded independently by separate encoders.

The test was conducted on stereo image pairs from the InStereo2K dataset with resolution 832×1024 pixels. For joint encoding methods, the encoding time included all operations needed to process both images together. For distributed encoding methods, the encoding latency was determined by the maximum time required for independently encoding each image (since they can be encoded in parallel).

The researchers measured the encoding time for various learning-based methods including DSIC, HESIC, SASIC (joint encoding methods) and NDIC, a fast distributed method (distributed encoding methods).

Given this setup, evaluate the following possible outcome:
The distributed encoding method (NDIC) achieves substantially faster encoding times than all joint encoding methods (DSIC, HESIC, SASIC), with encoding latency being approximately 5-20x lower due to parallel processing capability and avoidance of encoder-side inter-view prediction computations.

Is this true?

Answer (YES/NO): NO